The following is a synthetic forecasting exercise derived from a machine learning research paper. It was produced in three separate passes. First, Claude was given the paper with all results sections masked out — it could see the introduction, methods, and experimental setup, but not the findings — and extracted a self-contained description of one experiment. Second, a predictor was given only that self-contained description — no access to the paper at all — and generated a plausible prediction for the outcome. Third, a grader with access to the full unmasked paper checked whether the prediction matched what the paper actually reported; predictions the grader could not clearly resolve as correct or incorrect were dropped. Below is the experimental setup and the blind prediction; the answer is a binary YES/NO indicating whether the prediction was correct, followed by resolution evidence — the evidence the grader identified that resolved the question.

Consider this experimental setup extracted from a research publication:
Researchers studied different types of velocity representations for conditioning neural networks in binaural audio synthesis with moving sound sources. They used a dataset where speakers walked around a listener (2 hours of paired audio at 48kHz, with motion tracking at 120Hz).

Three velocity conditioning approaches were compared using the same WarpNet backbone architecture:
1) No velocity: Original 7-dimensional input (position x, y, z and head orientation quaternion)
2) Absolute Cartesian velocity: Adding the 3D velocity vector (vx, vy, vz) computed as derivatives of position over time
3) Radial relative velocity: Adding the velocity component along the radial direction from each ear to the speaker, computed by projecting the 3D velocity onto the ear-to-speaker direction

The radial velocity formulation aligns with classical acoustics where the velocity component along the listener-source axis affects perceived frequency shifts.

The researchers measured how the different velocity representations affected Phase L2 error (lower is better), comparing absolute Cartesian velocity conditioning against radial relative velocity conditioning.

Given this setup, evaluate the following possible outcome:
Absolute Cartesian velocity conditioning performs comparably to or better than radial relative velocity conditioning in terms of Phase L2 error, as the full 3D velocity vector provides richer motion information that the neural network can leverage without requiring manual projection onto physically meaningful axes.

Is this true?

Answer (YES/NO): NO